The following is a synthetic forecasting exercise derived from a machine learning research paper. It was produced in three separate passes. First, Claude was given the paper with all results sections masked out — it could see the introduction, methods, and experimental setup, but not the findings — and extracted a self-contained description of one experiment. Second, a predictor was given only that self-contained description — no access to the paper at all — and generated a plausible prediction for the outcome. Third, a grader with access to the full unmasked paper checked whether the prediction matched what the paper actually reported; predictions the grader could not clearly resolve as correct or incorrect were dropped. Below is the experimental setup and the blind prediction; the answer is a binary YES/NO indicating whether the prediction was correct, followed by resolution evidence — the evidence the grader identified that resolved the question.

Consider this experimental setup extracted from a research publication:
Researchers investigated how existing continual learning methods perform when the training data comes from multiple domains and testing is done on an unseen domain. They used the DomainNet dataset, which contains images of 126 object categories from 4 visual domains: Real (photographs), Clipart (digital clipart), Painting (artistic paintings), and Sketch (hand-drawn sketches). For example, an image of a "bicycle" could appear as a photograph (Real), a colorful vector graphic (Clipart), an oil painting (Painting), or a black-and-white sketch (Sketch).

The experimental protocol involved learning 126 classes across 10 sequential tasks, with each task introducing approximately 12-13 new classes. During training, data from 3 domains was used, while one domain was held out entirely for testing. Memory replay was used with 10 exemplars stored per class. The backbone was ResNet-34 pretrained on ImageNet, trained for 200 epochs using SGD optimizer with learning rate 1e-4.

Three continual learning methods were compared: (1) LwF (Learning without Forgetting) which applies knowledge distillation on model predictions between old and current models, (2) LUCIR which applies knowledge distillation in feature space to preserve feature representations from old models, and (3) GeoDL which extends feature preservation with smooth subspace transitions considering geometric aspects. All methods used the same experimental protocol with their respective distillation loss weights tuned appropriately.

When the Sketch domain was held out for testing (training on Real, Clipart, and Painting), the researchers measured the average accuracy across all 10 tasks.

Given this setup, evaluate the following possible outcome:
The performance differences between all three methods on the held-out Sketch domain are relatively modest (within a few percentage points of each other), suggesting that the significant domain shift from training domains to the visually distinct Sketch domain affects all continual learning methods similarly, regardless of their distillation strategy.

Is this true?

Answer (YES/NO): YES